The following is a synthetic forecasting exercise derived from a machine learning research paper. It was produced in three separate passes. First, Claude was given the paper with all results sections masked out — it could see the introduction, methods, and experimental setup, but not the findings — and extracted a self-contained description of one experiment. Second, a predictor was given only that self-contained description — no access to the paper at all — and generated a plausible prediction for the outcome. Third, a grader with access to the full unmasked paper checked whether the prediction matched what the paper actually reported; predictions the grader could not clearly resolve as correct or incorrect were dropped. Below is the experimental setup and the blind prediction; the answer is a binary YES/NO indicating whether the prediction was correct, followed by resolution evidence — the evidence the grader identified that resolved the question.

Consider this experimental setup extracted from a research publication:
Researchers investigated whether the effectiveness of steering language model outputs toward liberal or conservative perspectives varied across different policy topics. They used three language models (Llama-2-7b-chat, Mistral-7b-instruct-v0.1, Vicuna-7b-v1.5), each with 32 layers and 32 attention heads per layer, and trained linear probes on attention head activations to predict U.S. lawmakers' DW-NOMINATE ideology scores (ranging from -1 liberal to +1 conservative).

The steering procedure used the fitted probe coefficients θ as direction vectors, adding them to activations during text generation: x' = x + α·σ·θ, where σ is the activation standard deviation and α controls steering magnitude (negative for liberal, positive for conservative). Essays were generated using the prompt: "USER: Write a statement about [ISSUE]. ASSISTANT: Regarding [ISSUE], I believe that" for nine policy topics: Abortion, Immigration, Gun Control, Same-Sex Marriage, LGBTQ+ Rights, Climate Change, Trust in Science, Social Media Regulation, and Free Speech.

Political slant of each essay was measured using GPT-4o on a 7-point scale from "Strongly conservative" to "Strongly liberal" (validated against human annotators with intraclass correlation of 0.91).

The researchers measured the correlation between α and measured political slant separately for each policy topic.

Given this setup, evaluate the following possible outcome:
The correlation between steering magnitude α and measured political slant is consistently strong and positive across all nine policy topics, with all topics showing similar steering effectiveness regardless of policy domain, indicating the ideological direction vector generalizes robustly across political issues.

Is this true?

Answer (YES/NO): NO